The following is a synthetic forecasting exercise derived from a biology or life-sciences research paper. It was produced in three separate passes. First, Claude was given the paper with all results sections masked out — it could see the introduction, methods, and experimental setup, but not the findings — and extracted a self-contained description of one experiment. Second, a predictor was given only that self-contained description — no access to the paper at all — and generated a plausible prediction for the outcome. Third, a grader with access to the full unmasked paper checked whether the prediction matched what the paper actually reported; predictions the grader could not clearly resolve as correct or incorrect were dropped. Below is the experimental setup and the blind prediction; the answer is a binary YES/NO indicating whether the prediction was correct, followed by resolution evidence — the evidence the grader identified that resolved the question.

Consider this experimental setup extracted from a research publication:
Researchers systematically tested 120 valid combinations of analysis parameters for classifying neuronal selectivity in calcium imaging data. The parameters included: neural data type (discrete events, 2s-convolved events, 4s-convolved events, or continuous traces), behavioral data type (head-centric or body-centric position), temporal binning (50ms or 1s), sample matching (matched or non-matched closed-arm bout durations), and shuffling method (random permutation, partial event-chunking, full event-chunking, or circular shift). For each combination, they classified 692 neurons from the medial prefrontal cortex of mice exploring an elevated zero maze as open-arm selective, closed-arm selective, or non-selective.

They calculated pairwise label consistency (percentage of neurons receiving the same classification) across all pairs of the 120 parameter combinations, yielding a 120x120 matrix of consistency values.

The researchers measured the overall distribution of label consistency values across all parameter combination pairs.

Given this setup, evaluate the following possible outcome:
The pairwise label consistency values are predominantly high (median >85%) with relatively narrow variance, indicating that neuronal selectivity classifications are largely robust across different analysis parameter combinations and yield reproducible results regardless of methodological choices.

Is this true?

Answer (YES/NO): NO